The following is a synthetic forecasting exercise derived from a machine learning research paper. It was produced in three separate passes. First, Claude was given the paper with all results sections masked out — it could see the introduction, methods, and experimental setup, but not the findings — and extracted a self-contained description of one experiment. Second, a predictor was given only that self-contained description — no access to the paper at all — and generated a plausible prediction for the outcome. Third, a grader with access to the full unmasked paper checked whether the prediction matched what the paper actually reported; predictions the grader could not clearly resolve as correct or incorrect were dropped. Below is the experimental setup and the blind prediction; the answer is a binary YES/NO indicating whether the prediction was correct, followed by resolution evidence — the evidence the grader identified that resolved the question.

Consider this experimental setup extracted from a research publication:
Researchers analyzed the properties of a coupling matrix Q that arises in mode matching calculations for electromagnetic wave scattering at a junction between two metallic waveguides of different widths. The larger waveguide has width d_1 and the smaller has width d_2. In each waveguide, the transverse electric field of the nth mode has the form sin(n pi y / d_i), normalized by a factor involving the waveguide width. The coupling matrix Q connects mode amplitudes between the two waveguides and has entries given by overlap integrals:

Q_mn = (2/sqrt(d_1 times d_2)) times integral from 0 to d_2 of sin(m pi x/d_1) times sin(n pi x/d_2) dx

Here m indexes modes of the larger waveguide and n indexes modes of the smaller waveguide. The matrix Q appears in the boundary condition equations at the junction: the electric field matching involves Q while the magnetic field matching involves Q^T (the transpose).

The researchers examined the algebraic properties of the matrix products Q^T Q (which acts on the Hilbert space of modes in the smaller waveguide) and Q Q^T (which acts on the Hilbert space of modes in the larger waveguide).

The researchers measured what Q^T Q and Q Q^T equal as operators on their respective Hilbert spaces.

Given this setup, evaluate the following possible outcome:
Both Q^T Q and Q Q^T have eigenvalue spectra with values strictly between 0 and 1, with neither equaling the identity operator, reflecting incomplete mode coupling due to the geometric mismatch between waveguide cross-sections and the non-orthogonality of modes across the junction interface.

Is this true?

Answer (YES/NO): NO